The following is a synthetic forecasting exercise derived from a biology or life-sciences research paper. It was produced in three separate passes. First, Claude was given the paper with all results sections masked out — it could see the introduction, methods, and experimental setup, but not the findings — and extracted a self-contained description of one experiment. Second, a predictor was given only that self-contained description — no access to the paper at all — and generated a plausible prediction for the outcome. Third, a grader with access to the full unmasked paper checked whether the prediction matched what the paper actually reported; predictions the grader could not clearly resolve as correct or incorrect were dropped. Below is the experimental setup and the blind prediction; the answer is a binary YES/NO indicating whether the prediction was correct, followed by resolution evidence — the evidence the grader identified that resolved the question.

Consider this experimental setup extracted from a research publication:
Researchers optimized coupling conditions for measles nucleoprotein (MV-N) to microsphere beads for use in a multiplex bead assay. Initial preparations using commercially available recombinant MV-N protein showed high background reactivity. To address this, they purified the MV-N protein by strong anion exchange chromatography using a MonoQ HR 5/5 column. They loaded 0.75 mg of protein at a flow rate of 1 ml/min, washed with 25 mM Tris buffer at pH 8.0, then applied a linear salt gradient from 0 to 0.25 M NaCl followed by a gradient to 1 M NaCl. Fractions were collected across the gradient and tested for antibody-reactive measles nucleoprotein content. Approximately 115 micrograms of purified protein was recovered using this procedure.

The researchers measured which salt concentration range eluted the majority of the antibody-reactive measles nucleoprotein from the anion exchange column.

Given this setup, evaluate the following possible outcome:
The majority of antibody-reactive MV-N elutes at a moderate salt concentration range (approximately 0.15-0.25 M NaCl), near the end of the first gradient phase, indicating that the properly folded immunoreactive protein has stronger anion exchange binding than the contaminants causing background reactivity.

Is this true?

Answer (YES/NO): NO